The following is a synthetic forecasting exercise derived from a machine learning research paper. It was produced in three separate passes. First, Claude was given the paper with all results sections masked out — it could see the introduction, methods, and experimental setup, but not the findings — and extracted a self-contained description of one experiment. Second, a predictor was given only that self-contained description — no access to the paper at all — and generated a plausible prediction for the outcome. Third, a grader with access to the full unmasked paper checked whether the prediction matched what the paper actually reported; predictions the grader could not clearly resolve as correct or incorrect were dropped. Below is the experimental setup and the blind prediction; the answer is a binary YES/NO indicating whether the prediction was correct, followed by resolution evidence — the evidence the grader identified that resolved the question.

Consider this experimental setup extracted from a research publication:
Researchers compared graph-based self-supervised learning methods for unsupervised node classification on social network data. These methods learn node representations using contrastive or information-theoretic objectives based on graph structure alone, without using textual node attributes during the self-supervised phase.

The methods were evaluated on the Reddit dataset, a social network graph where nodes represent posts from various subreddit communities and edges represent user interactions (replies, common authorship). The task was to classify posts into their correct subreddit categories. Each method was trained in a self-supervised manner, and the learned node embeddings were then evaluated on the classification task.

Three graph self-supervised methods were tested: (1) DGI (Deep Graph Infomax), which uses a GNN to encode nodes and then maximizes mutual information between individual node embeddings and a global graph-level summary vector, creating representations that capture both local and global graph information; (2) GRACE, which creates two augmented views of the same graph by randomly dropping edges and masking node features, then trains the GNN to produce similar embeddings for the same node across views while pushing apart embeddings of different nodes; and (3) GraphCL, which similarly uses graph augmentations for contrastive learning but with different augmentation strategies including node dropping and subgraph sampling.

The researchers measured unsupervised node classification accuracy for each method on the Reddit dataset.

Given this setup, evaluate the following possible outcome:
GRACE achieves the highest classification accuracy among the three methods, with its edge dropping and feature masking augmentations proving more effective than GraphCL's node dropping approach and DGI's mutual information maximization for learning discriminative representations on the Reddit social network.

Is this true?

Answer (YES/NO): NO